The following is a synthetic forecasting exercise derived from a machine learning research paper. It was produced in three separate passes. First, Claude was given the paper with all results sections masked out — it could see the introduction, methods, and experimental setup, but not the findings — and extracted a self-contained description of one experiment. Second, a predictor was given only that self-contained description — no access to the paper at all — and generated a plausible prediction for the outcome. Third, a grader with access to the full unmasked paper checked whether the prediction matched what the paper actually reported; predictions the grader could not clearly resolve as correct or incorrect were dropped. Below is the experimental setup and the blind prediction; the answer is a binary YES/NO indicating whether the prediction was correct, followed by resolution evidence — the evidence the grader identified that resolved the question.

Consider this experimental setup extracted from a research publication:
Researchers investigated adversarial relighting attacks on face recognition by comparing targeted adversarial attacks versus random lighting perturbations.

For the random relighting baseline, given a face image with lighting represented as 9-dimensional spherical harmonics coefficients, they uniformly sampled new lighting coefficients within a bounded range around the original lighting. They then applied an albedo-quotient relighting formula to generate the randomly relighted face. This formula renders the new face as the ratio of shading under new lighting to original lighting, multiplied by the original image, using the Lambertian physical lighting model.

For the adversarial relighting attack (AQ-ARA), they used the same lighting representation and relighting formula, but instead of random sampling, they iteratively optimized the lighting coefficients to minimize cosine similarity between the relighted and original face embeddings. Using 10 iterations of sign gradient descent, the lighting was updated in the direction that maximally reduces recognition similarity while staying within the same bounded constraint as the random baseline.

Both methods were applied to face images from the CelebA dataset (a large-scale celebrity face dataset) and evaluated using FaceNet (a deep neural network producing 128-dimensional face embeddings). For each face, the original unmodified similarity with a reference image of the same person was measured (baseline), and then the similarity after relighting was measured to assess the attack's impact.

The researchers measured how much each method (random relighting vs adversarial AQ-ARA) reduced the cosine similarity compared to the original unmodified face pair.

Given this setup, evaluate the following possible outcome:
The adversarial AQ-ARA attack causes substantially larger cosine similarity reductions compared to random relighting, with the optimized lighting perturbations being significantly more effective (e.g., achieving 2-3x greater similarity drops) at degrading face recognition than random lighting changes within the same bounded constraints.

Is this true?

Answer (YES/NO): YES